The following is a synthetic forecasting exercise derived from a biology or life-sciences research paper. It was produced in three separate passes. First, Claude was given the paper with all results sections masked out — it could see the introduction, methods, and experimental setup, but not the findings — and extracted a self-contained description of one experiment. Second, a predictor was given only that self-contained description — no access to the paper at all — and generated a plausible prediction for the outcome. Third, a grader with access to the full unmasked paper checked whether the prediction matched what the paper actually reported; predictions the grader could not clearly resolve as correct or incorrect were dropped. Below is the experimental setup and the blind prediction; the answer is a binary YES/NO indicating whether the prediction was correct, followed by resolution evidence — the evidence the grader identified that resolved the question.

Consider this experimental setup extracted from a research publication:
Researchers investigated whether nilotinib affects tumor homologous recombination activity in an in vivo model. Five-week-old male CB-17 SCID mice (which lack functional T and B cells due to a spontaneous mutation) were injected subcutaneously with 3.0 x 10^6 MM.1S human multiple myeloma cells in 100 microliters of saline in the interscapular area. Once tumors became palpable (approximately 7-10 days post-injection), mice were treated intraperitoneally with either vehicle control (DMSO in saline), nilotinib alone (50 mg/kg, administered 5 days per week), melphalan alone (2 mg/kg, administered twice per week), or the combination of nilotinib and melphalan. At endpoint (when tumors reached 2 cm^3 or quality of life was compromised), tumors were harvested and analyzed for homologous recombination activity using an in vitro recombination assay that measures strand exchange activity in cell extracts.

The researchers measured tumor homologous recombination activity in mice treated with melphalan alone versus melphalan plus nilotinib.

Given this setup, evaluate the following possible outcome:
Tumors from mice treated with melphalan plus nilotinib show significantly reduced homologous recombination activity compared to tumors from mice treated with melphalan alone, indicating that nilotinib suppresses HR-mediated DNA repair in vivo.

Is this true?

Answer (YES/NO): YES